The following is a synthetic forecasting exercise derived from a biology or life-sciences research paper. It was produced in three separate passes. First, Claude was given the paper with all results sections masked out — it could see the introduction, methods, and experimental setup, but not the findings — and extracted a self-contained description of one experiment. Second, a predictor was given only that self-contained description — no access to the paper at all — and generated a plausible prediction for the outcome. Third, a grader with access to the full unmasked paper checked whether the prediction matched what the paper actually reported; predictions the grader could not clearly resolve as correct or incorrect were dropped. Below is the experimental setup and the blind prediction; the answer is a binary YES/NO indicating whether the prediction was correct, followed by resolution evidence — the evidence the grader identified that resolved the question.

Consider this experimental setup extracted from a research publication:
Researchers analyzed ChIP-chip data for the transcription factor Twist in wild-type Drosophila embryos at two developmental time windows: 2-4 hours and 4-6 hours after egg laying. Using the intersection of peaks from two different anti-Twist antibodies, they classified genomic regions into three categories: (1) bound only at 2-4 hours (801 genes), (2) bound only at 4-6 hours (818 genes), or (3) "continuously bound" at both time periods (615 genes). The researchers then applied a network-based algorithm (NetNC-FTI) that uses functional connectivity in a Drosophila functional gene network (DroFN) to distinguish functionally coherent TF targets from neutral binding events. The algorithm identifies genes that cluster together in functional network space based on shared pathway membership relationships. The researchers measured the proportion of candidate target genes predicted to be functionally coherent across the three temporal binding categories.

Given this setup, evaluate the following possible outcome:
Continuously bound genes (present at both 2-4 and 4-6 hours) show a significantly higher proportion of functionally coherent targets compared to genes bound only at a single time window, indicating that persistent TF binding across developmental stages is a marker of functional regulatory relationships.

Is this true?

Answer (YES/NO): YES